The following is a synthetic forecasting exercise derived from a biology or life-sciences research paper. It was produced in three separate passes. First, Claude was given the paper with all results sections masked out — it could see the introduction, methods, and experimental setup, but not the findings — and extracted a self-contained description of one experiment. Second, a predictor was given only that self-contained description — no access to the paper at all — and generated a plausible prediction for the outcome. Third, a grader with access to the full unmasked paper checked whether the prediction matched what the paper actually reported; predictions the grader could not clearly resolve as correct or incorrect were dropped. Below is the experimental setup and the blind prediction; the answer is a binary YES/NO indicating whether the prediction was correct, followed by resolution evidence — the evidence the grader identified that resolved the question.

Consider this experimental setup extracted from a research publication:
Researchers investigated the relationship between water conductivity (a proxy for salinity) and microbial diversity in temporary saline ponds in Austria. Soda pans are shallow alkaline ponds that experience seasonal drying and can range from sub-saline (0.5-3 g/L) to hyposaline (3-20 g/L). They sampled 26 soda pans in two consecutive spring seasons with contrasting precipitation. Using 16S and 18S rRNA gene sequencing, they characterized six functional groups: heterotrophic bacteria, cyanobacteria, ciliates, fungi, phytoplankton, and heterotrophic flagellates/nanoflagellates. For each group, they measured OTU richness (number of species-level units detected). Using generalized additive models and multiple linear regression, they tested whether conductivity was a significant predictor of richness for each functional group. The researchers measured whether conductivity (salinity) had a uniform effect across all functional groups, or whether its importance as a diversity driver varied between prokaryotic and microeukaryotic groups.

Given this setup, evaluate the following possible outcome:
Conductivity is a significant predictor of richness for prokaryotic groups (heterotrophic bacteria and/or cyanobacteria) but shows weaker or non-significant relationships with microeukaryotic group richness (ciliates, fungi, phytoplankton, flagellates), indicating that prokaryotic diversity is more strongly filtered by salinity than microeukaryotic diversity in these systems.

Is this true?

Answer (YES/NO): NO